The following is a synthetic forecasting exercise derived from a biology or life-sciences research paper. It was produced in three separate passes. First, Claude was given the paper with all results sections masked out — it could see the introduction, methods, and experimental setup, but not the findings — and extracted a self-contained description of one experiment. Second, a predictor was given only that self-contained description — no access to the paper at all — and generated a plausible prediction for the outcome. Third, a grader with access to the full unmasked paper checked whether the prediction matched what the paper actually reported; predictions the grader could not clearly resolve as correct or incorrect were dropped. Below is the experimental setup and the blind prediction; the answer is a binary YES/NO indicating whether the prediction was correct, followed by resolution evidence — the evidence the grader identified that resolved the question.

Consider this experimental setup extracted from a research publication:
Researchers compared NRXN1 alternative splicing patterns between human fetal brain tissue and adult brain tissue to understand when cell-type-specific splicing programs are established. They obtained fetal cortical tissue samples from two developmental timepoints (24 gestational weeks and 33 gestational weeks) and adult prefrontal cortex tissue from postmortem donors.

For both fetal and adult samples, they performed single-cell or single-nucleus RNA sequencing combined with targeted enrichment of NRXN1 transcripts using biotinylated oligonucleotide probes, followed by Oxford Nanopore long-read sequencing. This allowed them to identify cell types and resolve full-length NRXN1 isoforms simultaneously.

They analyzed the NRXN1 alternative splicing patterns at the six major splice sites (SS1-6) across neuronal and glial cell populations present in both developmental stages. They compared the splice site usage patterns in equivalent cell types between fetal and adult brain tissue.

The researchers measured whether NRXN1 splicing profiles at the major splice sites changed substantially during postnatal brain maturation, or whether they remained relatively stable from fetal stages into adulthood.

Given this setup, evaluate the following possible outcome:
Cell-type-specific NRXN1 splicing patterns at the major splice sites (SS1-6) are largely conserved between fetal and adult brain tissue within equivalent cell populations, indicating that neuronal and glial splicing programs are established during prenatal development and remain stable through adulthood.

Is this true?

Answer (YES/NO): YES